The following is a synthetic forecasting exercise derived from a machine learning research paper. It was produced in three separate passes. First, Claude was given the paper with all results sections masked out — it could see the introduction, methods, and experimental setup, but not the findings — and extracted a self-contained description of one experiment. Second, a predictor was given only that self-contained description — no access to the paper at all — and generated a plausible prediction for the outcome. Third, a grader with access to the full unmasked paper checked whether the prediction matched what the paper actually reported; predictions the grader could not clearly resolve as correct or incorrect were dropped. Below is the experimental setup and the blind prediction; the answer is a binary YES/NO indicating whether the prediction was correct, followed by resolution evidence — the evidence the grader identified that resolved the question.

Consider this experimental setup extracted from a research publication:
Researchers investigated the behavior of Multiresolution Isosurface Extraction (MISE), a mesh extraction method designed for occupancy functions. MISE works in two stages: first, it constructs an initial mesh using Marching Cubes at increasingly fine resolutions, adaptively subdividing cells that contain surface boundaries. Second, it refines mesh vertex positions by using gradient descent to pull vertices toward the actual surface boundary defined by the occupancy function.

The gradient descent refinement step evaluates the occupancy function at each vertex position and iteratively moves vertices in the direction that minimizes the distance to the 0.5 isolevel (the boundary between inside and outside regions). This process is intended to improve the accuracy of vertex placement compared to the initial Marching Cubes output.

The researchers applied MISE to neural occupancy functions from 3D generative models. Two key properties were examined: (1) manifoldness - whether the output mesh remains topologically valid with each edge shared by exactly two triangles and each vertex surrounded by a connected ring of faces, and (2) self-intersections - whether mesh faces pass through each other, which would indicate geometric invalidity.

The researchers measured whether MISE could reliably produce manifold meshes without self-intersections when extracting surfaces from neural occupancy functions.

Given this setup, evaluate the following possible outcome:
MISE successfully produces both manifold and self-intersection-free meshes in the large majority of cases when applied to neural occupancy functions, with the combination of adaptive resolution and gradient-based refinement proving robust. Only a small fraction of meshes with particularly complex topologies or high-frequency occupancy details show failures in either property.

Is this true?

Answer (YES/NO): NO